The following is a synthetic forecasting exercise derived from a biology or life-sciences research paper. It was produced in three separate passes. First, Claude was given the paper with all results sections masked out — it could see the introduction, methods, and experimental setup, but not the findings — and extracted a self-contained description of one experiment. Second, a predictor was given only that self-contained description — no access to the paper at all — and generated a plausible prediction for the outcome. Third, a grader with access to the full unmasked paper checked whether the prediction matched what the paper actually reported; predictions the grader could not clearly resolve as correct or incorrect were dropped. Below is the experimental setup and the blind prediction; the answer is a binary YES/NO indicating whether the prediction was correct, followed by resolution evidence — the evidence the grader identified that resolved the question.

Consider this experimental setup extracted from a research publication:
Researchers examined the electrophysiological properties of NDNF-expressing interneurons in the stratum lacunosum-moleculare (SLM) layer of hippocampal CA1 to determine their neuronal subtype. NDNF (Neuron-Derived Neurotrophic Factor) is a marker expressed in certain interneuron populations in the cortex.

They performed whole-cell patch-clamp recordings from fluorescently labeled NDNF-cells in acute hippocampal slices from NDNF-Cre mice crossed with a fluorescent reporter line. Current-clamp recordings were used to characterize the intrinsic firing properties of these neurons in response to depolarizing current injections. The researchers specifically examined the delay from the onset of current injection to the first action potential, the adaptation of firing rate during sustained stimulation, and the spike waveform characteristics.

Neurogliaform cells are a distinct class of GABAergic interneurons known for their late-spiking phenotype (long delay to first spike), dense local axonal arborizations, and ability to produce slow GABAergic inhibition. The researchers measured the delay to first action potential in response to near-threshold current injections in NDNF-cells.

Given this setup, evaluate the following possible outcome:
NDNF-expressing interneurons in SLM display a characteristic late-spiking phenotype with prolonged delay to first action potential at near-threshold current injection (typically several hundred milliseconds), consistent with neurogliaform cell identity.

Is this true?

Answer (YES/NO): YES